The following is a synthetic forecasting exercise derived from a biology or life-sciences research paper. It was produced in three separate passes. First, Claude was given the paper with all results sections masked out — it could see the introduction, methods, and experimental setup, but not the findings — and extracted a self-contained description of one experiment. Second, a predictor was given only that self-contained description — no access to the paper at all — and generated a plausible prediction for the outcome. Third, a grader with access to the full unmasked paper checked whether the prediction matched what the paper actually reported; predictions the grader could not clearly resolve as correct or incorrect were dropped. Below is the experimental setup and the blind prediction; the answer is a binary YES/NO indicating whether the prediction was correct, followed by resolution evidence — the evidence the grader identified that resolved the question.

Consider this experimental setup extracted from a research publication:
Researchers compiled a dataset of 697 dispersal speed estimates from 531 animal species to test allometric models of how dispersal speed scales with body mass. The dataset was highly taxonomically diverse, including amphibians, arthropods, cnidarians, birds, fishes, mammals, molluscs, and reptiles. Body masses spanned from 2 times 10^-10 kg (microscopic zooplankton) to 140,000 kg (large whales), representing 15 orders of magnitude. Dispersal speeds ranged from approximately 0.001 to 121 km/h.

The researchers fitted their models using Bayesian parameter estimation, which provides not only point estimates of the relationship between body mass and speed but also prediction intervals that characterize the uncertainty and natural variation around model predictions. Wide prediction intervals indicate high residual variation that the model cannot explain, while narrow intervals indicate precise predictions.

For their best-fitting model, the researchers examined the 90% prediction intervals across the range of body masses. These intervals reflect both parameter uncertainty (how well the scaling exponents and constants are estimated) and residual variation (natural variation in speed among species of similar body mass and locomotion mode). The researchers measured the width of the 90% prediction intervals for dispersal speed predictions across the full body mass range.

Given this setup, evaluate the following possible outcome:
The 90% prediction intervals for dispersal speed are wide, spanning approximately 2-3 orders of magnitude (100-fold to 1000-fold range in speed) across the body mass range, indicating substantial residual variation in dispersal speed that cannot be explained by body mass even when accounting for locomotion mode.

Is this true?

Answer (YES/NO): NO